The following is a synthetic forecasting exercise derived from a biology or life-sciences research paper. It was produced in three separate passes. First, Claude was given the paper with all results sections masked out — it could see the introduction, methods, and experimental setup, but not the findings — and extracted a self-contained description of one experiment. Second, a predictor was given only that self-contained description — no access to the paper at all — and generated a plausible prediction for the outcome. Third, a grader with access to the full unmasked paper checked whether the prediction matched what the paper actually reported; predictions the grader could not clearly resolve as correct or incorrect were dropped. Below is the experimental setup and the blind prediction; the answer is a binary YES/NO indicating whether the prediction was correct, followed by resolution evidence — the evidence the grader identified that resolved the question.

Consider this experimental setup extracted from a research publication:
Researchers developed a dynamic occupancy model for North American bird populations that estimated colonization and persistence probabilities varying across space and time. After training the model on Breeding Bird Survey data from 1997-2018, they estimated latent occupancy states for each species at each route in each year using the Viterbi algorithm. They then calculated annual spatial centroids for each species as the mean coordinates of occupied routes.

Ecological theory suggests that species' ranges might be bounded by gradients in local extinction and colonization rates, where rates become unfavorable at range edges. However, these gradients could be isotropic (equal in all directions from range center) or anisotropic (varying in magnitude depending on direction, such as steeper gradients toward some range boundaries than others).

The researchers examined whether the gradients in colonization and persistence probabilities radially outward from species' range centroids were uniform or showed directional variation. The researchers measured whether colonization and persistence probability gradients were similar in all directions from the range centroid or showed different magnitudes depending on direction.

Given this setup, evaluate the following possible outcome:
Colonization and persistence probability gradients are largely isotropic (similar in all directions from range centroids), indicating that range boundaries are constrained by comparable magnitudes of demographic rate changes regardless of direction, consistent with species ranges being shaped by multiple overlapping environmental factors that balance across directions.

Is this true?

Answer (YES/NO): NO